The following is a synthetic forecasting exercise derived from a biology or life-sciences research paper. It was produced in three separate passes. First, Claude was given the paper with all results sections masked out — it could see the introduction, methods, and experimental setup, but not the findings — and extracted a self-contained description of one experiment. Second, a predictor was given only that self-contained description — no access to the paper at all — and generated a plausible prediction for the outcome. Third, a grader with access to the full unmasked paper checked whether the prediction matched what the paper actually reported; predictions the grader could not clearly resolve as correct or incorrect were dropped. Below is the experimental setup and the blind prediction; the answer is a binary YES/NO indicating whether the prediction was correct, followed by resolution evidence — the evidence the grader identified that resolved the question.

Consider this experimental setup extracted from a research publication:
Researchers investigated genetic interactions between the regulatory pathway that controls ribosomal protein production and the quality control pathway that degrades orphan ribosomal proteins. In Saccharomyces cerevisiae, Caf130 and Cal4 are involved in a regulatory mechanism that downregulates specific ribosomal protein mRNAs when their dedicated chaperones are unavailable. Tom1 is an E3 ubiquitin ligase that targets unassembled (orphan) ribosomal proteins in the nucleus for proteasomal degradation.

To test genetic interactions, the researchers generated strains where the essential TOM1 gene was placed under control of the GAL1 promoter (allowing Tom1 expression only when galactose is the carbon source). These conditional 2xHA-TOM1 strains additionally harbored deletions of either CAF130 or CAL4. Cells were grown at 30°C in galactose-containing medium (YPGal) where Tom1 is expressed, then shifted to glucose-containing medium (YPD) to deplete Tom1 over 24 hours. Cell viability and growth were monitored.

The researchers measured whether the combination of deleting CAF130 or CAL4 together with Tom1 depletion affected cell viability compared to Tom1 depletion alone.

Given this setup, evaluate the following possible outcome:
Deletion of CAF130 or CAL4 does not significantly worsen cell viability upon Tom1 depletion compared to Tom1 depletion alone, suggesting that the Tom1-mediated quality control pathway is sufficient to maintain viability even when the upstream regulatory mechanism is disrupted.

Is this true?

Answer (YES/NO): NO